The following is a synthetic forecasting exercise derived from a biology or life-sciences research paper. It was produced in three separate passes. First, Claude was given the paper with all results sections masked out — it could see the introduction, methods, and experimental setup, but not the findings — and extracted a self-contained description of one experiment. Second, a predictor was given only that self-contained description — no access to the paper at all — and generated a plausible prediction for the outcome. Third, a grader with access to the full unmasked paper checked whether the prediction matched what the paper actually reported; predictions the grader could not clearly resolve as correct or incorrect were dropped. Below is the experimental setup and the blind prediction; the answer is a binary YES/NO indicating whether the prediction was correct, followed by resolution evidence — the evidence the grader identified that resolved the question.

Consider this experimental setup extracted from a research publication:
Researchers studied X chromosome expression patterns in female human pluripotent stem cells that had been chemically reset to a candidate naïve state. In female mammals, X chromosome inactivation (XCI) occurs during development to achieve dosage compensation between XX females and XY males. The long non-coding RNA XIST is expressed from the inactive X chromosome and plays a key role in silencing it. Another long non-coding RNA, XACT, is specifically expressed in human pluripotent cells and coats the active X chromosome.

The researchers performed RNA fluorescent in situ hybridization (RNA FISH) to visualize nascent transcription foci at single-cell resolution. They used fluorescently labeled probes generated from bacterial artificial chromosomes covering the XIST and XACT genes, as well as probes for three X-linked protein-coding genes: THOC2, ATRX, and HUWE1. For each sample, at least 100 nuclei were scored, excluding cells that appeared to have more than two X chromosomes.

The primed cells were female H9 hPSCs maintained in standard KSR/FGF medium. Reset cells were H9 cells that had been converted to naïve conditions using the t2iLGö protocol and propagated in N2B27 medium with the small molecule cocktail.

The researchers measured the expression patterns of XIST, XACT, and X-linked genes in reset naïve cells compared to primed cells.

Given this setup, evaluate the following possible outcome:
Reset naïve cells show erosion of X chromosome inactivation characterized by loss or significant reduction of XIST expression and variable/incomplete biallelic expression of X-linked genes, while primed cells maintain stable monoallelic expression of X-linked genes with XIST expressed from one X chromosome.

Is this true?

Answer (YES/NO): NO